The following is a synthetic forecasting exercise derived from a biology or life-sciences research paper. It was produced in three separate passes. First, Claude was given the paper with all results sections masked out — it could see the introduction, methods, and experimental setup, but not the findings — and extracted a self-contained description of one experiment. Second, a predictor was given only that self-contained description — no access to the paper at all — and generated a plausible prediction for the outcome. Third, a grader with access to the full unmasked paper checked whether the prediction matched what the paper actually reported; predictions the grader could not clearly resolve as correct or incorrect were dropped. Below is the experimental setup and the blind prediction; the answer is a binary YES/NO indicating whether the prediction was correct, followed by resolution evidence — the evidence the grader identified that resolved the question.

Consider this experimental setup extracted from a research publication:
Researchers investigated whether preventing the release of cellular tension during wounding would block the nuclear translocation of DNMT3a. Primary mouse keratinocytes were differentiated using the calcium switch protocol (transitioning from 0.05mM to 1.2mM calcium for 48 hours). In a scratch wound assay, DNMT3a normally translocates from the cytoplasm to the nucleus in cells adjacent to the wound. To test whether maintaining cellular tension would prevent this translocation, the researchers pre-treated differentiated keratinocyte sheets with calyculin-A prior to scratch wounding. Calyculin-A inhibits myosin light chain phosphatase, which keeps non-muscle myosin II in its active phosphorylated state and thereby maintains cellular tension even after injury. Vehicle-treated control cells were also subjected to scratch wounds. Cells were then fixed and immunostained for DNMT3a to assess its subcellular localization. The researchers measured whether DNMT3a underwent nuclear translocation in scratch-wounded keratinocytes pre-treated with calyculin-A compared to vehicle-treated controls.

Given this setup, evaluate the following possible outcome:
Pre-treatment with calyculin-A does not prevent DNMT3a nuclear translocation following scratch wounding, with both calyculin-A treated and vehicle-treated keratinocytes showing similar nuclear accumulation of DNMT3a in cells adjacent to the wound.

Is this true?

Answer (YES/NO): NO